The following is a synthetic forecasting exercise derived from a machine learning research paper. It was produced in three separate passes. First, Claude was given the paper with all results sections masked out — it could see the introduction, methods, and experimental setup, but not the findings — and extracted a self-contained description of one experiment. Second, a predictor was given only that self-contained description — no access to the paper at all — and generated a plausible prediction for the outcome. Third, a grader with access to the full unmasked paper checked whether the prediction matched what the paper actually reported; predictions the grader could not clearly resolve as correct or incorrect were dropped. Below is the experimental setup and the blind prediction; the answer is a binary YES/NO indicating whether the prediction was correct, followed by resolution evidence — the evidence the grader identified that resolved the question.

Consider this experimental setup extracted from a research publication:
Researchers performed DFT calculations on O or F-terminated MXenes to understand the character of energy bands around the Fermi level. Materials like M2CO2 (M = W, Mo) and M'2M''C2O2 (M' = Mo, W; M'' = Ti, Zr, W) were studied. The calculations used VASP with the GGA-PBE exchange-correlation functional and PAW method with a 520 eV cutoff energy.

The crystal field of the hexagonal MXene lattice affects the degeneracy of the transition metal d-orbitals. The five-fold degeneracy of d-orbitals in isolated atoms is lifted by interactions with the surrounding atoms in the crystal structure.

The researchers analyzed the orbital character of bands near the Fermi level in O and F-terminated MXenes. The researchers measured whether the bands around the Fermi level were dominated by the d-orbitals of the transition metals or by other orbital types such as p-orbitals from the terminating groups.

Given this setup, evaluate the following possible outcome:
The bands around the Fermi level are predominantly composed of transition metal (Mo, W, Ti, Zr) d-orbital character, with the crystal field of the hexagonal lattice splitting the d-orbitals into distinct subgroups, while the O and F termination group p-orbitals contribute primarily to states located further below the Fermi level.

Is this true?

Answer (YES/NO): YES